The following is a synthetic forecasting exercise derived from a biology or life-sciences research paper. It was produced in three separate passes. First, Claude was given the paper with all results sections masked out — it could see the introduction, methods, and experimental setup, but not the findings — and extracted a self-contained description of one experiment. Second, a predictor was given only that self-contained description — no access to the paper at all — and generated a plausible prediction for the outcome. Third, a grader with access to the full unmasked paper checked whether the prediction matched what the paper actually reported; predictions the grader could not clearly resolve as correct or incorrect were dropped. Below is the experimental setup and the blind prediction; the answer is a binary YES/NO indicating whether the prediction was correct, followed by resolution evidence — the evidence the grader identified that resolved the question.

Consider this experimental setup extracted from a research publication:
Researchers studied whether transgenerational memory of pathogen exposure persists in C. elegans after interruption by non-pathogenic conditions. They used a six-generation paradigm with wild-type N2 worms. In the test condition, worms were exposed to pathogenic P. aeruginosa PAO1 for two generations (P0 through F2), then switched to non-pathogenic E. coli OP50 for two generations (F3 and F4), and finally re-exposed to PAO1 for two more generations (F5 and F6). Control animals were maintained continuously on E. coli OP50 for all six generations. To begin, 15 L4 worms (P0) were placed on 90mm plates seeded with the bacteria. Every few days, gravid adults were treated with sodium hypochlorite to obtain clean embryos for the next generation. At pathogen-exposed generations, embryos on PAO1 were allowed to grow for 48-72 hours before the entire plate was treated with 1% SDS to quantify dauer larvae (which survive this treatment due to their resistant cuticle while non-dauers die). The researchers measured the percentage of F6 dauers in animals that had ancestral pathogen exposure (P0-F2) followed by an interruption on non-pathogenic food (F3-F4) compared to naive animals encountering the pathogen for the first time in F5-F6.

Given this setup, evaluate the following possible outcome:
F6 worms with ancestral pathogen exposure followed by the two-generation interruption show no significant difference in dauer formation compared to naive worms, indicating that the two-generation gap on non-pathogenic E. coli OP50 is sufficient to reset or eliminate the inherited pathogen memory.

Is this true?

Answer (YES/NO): NO